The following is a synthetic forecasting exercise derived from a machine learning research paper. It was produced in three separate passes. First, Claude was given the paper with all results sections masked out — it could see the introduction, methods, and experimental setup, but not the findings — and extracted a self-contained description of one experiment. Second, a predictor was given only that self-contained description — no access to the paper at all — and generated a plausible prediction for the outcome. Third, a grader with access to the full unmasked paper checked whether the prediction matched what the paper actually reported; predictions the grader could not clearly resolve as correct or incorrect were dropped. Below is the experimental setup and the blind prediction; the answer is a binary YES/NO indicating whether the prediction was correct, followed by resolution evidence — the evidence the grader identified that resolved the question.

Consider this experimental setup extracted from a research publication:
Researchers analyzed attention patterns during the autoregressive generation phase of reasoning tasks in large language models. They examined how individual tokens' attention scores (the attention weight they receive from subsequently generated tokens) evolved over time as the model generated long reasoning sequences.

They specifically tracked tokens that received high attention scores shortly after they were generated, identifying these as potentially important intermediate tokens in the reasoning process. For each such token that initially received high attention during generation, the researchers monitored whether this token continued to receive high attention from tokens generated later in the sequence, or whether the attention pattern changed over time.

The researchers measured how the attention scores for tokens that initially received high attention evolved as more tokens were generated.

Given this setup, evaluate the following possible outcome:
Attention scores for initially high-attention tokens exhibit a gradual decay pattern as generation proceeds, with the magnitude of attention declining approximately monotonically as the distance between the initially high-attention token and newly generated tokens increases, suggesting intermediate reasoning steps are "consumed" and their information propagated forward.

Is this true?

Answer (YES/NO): YES